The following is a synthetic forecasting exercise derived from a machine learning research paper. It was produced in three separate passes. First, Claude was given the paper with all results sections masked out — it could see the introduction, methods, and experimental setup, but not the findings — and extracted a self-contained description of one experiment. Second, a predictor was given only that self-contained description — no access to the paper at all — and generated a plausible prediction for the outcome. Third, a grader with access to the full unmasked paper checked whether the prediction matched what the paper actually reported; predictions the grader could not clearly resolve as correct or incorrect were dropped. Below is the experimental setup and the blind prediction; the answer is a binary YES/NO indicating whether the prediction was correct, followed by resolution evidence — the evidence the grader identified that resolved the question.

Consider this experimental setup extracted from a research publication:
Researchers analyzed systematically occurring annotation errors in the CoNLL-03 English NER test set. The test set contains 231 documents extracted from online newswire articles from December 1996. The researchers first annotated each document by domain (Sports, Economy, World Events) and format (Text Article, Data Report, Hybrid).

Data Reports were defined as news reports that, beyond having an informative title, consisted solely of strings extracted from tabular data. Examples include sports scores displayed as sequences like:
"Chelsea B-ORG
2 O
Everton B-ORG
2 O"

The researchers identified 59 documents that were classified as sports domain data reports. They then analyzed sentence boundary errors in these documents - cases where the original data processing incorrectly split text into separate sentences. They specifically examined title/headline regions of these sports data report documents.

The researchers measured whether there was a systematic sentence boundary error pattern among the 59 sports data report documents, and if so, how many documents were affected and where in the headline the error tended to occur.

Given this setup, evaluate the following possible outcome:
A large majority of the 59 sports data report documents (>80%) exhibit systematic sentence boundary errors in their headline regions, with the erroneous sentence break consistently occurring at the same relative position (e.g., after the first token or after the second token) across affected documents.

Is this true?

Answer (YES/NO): NO